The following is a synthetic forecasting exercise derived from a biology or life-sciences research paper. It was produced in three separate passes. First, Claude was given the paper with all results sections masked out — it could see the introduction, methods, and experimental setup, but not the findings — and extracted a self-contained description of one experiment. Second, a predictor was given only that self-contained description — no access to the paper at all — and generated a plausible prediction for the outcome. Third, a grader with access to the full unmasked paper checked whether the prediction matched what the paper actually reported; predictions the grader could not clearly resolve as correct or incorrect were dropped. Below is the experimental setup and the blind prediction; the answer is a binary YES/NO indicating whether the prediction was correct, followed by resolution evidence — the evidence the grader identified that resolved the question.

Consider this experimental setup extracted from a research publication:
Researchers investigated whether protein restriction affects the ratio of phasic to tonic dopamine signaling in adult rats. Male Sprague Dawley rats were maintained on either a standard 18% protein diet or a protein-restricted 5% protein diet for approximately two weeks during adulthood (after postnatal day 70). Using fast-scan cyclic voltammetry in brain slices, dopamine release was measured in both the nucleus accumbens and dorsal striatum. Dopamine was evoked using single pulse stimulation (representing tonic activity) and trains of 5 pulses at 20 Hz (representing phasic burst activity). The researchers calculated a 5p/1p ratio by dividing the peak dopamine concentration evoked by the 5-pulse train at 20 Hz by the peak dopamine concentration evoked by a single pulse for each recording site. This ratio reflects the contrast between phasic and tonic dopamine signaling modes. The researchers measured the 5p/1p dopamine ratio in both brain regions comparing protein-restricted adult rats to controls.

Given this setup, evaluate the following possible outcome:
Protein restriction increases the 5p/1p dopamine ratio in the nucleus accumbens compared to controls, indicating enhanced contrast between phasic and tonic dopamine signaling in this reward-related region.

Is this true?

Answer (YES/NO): NO